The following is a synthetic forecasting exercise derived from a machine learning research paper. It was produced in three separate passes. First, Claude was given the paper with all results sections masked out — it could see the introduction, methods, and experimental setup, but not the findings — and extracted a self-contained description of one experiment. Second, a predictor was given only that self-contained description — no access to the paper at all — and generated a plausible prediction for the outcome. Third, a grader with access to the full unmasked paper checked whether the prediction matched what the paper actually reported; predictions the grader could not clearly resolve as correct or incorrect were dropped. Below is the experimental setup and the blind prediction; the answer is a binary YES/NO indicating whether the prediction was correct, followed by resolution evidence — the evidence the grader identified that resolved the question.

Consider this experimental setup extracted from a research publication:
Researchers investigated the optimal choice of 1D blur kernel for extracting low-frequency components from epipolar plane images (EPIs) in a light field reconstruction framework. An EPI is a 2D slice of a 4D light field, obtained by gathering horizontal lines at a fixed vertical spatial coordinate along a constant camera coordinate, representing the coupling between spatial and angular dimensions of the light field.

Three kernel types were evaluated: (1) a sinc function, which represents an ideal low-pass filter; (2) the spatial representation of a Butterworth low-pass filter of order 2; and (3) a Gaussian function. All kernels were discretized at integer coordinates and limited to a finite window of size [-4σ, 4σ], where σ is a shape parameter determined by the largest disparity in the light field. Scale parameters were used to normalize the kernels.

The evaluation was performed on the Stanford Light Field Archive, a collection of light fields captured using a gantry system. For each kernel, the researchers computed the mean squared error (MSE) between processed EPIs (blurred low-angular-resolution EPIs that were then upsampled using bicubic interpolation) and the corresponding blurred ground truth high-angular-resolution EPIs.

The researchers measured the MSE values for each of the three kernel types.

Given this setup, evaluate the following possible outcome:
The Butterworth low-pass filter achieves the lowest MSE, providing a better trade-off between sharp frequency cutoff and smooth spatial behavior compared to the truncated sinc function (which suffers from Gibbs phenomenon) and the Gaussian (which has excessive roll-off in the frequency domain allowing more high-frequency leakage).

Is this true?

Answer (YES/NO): NO